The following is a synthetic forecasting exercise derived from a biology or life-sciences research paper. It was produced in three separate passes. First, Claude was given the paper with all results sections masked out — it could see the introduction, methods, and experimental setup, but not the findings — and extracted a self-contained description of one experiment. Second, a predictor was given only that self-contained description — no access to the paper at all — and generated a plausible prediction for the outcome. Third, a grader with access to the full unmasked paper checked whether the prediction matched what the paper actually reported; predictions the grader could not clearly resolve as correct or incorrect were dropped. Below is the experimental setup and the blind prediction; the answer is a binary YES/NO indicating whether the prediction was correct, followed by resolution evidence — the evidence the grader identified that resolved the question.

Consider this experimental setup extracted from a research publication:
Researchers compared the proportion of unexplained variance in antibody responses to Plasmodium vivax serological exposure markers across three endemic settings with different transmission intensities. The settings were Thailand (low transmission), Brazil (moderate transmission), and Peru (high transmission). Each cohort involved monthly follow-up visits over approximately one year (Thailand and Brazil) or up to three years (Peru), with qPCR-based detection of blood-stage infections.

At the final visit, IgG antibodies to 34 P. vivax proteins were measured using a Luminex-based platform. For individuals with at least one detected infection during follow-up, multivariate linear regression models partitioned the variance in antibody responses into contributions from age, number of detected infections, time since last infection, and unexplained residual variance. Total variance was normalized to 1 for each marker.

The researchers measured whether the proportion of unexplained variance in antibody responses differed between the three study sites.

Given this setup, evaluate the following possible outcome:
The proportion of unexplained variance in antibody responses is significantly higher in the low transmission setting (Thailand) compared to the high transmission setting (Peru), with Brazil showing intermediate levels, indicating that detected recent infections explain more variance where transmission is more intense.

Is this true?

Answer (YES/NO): NO